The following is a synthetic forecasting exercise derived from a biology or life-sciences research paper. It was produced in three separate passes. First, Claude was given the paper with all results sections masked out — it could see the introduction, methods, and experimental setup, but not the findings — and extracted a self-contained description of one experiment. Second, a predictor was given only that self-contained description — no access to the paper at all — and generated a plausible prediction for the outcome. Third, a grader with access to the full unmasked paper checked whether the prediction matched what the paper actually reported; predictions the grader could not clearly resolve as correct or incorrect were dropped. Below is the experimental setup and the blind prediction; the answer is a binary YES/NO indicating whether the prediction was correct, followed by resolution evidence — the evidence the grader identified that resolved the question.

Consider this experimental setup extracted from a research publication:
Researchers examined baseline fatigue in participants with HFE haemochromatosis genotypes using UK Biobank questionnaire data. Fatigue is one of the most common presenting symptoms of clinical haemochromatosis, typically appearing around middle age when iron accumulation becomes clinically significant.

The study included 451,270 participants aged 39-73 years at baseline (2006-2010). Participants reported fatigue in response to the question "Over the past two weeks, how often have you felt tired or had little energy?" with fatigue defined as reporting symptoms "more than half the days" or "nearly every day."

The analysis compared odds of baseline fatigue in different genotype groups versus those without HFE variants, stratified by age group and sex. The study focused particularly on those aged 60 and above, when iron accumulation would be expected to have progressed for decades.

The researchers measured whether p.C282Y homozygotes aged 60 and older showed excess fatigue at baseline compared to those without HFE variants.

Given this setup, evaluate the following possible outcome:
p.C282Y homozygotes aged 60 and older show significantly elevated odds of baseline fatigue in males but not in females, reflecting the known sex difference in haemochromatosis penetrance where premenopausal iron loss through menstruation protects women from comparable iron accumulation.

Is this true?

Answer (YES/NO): YES